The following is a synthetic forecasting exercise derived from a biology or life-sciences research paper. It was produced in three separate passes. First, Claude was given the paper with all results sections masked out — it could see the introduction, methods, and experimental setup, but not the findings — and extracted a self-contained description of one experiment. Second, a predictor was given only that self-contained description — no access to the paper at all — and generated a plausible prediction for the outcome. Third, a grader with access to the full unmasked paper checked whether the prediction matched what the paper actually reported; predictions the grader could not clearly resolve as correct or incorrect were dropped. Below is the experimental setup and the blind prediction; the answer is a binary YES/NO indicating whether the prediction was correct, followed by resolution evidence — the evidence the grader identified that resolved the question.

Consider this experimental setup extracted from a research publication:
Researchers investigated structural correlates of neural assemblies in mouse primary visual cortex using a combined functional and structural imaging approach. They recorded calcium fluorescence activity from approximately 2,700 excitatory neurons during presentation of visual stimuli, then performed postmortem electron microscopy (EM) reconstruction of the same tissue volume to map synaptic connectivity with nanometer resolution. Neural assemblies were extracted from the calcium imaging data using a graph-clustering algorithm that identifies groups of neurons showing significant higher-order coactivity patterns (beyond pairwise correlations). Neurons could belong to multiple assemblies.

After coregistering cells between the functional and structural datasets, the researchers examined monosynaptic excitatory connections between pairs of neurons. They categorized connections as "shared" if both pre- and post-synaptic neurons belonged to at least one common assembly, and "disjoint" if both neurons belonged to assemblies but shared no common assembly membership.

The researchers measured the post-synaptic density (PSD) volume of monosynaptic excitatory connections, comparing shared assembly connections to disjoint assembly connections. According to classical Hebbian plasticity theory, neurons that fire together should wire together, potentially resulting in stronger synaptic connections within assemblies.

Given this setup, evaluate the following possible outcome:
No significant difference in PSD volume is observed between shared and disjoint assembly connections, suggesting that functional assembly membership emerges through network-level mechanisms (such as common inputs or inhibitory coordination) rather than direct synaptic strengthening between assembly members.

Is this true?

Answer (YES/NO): YES